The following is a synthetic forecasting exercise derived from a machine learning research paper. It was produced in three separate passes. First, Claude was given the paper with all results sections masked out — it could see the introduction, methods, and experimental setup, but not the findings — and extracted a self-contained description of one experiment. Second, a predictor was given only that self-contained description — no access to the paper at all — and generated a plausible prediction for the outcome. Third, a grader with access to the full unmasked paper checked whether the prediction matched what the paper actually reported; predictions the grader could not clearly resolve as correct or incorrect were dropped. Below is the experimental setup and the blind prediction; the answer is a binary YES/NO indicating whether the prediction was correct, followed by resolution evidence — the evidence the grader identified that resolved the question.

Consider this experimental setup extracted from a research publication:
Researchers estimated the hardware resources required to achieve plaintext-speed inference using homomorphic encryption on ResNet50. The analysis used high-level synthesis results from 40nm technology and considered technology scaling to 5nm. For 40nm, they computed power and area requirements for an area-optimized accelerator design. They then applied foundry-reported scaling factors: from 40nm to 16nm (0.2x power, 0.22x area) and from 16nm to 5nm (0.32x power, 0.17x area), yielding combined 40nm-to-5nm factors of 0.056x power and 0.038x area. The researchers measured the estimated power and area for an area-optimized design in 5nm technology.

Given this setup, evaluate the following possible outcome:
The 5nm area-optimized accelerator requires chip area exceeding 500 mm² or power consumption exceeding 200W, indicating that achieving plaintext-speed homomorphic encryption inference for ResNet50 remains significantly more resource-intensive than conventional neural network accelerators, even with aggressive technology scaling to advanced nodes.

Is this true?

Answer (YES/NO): NO